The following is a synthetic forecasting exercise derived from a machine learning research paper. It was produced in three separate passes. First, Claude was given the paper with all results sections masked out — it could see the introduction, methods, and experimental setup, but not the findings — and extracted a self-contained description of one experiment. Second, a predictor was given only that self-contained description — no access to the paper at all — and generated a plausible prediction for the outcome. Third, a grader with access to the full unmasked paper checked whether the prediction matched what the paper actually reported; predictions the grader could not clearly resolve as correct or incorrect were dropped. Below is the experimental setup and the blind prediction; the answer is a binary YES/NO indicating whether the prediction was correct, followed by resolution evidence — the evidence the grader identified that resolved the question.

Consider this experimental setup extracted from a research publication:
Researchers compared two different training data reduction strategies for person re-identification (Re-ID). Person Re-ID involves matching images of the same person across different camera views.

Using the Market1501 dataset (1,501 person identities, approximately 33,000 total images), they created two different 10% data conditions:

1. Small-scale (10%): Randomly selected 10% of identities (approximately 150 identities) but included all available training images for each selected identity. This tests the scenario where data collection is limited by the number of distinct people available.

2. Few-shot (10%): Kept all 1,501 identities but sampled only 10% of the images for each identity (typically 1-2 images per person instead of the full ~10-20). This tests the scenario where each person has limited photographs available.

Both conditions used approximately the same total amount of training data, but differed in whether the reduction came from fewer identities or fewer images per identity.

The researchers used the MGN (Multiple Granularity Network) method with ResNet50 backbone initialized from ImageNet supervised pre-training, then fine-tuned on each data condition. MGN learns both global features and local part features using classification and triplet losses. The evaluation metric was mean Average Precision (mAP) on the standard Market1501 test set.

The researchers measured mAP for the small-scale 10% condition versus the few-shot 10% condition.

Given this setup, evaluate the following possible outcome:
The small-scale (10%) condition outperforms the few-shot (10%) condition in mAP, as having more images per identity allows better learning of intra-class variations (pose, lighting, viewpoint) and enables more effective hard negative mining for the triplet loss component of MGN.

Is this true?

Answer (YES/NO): YES